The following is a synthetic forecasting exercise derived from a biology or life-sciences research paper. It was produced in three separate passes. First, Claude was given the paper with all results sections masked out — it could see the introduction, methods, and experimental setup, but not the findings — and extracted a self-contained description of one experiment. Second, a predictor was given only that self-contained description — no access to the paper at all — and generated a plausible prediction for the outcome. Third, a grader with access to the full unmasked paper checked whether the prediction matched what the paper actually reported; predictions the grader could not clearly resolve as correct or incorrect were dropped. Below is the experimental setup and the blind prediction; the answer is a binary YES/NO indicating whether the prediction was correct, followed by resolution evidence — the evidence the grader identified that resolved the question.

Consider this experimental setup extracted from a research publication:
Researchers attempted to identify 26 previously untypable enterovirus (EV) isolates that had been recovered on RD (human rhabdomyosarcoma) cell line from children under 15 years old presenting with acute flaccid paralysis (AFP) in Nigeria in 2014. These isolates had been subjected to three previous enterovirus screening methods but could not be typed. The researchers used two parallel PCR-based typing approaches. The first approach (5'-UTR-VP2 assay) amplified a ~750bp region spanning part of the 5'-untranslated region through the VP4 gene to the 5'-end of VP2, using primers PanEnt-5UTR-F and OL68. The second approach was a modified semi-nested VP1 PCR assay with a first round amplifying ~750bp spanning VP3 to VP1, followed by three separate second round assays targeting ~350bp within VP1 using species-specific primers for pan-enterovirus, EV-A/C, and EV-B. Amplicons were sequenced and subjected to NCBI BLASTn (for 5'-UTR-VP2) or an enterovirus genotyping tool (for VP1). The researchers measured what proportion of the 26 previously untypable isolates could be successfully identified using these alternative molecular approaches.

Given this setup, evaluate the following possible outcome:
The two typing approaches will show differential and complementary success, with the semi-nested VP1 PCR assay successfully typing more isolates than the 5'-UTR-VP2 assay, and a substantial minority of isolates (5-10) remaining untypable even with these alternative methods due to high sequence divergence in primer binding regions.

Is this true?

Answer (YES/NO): YES